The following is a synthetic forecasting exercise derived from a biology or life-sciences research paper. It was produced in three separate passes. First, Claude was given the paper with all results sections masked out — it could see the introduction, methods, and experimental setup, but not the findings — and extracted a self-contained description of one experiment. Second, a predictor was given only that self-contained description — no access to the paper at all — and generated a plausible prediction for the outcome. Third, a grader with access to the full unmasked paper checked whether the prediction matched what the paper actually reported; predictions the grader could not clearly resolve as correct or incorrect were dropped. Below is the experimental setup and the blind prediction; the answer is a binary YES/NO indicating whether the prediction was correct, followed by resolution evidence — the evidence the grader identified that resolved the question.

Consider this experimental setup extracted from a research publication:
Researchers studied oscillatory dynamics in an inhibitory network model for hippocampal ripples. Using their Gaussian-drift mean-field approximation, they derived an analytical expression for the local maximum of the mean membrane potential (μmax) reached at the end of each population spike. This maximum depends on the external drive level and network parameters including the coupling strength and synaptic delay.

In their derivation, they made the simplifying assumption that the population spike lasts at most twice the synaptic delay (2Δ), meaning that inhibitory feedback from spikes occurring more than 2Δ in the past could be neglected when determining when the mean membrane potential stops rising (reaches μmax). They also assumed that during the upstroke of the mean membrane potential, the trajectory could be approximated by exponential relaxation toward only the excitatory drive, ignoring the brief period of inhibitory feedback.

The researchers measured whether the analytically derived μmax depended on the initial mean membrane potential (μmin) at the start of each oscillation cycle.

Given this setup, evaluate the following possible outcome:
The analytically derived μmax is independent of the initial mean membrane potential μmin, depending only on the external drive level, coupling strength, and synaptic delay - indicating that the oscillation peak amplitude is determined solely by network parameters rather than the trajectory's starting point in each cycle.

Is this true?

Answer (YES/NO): YES